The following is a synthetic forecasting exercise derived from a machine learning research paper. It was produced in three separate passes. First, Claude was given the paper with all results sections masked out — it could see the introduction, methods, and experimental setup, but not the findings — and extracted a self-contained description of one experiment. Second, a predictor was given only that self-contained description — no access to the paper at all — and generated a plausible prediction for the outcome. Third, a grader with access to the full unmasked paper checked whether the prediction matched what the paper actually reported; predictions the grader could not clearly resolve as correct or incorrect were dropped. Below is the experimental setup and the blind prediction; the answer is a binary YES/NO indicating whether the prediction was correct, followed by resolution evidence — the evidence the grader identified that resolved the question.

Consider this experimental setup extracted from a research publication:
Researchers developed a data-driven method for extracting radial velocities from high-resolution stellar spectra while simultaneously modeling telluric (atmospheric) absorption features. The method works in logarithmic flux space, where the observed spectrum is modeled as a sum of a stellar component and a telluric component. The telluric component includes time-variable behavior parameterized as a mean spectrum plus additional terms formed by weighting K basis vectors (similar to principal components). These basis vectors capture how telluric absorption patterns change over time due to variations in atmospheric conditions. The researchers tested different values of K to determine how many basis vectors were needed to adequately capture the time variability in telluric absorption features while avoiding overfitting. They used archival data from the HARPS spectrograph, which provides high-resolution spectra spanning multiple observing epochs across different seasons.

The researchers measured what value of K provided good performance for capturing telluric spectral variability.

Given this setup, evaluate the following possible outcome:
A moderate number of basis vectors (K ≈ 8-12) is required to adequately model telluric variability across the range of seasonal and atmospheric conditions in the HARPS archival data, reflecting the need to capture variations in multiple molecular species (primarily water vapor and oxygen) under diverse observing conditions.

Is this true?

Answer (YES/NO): NO